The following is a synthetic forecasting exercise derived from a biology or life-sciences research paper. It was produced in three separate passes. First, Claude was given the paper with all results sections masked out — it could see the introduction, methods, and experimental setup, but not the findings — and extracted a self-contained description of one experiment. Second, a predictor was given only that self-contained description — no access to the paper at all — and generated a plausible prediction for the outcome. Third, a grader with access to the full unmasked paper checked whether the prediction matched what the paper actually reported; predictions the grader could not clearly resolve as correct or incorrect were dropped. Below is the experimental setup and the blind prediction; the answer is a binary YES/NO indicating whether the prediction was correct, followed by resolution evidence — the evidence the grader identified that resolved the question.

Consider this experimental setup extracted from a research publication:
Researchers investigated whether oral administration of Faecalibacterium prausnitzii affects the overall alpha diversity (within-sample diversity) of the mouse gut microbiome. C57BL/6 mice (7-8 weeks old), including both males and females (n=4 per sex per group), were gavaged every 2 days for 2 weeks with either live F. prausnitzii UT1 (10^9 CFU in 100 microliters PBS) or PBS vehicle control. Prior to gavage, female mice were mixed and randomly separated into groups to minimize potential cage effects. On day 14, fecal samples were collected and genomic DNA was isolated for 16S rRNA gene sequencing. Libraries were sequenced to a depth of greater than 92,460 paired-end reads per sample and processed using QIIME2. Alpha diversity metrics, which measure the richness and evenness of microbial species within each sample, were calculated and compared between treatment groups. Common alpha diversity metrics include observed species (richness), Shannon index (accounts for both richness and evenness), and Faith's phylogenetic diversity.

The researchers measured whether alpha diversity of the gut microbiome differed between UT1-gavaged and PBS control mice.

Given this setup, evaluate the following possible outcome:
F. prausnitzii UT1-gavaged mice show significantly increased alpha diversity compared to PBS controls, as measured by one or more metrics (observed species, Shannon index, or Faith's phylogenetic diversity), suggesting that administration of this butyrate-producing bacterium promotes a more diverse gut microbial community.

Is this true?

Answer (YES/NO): NO